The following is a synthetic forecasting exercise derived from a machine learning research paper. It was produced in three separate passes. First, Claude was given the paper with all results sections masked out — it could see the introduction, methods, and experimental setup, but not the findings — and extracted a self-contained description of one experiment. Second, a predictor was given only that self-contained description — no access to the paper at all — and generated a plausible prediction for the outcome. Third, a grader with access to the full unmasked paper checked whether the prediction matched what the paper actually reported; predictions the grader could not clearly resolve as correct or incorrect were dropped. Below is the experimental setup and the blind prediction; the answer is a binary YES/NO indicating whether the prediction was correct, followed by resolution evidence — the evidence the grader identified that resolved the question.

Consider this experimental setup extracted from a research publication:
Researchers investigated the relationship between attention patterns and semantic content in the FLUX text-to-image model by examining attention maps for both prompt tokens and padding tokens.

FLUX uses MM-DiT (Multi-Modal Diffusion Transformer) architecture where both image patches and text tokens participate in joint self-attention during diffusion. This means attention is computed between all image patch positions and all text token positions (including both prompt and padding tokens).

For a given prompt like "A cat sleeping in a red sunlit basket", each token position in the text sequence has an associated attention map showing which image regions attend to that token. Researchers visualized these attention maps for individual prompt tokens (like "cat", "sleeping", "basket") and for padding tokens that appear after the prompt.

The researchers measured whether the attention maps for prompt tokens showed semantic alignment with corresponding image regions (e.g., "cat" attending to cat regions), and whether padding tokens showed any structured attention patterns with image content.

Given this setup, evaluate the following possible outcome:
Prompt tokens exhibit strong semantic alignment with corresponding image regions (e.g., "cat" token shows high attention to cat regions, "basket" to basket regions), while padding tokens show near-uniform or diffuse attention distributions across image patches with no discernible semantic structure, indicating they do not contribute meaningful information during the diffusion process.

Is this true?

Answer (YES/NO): NO